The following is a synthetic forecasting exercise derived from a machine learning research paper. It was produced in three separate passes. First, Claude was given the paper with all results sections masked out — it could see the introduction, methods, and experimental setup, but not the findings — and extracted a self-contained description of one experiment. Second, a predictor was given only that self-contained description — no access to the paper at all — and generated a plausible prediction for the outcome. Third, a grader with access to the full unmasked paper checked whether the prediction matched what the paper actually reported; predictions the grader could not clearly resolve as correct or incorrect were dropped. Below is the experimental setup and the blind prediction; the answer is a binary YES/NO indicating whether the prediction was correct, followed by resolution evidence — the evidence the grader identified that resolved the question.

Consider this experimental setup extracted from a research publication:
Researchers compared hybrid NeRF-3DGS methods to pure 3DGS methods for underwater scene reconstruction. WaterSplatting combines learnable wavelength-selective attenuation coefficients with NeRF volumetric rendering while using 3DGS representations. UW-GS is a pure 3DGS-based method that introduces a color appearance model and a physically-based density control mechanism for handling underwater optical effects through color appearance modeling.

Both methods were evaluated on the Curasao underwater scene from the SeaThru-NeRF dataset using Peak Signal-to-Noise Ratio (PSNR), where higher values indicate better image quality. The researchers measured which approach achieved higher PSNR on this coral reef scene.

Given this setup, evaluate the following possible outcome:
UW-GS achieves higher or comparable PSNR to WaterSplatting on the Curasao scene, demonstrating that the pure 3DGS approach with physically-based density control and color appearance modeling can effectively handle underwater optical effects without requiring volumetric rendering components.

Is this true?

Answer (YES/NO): NO